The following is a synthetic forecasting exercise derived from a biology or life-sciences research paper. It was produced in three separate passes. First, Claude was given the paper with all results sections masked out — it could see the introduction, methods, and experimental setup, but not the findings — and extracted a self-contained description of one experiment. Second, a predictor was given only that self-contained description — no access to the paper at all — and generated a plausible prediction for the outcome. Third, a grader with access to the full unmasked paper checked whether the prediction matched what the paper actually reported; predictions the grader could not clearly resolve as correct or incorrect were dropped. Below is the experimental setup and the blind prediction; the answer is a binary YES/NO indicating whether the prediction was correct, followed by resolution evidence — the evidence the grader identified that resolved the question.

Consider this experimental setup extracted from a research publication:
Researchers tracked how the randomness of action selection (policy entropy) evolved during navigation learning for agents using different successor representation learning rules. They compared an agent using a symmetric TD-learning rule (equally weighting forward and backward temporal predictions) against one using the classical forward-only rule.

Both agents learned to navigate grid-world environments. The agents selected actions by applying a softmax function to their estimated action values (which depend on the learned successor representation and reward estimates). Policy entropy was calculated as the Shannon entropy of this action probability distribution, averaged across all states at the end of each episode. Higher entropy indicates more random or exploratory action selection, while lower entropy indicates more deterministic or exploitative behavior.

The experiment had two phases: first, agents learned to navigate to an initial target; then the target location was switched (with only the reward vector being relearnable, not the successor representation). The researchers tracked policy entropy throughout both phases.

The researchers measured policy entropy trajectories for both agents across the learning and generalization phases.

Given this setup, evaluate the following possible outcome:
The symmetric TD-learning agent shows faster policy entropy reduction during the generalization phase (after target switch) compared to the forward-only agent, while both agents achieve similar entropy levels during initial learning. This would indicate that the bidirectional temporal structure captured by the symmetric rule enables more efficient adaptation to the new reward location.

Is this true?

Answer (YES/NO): NO